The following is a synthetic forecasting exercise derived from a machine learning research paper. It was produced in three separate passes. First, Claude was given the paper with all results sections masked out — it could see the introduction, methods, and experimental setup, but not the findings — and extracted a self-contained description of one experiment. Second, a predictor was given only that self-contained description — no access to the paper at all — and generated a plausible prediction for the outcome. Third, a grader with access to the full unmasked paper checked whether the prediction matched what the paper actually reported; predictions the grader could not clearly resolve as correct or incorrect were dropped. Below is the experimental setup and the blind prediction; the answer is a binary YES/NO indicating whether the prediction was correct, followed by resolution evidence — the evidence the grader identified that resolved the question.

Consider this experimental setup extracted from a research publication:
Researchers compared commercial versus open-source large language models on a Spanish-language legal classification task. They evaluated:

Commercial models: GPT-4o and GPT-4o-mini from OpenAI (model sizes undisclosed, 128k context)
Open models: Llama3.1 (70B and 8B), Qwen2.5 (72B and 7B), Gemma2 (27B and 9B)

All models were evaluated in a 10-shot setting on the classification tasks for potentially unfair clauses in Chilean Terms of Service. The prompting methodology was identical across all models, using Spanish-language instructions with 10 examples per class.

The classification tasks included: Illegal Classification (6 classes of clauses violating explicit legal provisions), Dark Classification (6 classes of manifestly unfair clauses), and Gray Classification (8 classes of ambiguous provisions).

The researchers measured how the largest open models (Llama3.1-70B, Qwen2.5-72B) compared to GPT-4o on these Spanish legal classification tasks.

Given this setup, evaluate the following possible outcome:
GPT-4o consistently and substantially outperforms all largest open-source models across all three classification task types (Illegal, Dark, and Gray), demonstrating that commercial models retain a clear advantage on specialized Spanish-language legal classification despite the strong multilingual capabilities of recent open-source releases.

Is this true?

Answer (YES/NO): NO